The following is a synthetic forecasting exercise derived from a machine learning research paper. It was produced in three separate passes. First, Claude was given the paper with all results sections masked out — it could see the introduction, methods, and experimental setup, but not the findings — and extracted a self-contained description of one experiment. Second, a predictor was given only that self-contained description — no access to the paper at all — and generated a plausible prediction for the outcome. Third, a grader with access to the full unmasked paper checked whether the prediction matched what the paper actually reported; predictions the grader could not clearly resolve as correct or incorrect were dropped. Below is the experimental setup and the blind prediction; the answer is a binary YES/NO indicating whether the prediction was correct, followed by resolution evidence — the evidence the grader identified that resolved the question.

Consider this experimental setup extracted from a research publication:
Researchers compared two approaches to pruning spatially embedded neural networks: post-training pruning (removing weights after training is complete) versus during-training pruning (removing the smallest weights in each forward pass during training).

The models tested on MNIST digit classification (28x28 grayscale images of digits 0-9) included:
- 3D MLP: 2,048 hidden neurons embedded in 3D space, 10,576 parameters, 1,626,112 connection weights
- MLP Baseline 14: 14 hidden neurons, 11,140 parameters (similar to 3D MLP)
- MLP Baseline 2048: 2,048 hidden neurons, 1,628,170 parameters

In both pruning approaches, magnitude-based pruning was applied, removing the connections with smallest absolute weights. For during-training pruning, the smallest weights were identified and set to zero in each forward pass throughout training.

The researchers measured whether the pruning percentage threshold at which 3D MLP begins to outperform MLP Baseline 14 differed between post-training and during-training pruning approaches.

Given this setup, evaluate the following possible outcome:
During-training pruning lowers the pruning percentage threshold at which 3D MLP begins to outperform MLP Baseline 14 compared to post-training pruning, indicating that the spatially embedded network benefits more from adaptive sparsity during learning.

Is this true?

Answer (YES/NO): YES